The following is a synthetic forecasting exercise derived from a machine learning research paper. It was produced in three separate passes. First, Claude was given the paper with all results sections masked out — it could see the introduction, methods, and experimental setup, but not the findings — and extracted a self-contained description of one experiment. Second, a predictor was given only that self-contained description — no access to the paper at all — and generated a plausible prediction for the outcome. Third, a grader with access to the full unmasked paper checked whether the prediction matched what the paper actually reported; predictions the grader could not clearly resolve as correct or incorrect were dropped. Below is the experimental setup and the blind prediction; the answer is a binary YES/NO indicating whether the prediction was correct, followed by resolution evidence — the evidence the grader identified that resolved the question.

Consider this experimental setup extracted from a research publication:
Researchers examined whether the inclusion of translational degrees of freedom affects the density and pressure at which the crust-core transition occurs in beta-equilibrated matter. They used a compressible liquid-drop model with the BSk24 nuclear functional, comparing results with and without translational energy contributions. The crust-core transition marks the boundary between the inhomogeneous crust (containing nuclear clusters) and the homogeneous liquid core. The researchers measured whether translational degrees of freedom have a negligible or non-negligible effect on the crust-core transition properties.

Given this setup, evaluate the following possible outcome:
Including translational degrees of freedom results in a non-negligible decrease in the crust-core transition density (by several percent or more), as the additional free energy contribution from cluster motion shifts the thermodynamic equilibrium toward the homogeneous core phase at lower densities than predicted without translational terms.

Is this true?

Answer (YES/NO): NO